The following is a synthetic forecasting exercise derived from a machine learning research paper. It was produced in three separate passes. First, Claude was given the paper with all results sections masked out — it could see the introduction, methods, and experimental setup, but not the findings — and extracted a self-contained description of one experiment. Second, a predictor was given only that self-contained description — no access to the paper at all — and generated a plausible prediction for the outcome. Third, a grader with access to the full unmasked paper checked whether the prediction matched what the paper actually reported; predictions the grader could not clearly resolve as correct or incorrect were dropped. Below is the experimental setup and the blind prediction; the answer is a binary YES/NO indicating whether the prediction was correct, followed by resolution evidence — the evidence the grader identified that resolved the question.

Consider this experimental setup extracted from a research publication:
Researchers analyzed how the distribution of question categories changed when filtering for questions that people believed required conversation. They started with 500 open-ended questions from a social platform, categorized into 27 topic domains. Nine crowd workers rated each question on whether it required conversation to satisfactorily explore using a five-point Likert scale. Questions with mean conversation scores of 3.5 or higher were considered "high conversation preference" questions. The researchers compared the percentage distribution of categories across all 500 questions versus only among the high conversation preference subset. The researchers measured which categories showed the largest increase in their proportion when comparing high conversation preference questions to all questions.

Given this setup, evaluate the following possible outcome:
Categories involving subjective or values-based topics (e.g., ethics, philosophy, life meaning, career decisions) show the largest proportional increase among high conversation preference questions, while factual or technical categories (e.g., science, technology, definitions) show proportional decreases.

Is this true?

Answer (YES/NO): NO